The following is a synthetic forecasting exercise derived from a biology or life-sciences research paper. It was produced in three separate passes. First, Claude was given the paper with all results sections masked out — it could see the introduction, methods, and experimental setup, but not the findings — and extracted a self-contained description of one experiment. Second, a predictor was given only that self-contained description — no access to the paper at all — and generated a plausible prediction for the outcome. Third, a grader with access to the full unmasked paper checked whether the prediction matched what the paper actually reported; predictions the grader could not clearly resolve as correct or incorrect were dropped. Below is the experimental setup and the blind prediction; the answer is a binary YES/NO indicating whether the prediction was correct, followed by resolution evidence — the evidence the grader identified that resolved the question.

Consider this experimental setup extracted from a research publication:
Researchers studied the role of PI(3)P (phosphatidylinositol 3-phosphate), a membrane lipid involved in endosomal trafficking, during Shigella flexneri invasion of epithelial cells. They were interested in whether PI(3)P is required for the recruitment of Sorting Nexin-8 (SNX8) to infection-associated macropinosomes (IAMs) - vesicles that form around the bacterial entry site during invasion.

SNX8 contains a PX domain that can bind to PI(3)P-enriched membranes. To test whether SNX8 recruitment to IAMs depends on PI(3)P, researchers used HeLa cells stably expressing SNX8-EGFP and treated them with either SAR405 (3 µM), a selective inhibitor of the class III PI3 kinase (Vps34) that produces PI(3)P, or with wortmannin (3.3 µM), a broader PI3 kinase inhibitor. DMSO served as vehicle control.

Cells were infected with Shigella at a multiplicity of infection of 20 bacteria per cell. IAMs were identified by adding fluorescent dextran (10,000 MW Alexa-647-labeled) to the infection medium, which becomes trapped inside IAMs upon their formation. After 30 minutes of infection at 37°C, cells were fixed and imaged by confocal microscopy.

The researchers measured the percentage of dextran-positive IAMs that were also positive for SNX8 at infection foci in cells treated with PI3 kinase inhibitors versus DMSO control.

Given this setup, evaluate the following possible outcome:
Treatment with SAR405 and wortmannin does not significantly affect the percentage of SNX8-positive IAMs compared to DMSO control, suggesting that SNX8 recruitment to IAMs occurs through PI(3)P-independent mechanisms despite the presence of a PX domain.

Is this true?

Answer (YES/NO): NO